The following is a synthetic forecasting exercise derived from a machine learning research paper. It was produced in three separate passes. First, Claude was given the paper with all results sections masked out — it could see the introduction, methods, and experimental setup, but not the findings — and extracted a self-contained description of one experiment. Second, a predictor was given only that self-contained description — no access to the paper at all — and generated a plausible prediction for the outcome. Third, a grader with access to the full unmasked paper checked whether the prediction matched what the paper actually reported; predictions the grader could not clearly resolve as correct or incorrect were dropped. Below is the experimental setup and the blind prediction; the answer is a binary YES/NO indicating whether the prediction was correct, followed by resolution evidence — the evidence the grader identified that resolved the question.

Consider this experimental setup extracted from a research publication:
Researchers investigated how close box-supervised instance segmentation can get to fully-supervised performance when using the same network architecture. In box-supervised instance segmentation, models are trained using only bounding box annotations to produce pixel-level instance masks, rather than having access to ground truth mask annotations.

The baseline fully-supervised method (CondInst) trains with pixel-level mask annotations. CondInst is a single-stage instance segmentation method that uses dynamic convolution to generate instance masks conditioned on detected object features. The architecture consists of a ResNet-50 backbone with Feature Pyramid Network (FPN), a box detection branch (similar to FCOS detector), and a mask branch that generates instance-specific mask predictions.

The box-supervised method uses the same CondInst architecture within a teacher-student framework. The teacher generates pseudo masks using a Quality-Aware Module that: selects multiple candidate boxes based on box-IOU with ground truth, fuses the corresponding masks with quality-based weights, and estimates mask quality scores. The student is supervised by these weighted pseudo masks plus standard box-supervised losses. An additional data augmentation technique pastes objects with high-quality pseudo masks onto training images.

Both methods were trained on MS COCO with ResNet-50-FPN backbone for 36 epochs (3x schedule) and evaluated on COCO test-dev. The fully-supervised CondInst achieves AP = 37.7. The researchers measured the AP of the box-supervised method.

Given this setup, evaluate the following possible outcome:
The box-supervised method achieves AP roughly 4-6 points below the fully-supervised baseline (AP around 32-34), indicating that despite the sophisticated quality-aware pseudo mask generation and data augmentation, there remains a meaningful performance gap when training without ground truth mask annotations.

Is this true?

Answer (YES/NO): NO